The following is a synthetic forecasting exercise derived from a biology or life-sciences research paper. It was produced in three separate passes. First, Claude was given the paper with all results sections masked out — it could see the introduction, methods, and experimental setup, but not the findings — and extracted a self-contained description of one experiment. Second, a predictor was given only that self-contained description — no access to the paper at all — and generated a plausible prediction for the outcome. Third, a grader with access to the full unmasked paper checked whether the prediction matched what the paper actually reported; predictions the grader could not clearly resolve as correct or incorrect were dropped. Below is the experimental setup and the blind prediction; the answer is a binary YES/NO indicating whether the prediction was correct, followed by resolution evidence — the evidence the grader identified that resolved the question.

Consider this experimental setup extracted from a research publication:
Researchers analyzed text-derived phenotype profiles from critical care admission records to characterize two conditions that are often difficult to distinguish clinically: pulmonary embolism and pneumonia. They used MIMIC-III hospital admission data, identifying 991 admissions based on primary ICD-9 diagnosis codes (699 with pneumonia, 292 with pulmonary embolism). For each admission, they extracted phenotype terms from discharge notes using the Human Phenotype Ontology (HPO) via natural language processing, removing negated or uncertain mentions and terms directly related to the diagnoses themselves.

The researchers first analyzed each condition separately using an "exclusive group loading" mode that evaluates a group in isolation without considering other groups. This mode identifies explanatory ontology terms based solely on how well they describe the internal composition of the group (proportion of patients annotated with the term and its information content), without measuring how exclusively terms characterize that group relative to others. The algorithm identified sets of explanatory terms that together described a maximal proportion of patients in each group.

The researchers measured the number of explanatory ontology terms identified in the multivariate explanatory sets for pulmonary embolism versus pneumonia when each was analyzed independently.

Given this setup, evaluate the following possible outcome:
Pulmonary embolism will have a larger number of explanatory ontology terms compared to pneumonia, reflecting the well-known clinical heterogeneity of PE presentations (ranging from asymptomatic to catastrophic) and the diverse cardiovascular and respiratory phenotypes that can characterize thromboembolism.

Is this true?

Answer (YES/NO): YES